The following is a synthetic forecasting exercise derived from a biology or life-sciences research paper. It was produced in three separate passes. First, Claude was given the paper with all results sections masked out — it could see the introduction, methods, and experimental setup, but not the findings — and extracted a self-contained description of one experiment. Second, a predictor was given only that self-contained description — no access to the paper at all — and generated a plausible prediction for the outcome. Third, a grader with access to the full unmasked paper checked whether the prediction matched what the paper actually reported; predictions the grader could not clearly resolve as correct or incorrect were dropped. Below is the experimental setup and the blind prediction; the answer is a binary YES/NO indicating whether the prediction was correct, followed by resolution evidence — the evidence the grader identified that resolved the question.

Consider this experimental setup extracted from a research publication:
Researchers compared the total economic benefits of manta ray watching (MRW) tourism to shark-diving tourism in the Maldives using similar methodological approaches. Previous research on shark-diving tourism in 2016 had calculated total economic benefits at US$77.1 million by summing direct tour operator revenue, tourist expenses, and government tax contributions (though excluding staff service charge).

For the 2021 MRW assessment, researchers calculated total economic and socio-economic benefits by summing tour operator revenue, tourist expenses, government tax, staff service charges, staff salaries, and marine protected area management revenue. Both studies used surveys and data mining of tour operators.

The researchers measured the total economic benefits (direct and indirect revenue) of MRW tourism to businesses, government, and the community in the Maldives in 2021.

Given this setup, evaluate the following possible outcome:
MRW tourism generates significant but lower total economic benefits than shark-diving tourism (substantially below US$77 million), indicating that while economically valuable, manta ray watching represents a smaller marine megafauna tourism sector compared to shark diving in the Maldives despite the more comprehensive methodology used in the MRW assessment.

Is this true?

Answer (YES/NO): NO